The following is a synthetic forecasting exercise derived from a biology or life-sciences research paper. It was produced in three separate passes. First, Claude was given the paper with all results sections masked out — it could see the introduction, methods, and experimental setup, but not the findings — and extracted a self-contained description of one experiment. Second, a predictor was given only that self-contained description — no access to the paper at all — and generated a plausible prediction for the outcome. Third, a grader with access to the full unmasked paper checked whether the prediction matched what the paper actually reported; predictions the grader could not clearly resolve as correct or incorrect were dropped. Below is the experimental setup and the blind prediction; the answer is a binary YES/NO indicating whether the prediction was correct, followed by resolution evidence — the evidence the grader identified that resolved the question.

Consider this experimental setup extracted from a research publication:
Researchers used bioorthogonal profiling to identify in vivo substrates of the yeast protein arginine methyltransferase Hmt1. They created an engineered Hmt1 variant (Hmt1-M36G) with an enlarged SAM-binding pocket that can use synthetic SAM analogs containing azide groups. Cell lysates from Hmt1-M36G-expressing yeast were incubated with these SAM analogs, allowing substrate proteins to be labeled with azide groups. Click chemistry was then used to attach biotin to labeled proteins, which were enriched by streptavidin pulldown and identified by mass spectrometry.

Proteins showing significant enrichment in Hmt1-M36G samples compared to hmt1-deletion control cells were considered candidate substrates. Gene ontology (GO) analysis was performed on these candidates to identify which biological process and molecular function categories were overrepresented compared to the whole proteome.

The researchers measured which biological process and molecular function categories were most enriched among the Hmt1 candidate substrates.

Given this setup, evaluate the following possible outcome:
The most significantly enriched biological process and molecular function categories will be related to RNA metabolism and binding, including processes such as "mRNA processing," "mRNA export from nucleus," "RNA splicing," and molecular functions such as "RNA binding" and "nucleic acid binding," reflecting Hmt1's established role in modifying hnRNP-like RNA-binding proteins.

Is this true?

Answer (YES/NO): NO